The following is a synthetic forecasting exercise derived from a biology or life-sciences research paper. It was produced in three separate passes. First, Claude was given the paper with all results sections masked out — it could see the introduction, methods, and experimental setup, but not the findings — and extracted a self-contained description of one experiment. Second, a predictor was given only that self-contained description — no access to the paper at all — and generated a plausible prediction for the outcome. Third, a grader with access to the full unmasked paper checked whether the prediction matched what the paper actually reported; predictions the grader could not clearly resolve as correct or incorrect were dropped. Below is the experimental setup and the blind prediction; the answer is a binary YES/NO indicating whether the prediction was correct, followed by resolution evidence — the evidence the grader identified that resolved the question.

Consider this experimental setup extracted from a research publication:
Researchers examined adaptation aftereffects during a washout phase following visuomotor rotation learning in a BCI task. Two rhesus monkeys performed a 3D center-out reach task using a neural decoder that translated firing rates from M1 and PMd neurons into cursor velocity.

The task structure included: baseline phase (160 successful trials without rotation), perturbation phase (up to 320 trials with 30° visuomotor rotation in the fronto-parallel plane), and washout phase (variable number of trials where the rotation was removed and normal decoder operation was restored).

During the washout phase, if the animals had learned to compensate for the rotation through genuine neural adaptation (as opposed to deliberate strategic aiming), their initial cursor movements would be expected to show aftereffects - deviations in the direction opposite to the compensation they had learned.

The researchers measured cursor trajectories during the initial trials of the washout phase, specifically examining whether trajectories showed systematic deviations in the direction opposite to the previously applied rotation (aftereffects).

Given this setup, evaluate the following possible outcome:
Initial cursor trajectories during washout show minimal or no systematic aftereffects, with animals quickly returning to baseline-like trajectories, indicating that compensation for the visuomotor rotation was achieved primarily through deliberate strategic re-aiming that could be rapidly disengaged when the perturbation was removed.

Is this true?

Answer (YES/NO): NO